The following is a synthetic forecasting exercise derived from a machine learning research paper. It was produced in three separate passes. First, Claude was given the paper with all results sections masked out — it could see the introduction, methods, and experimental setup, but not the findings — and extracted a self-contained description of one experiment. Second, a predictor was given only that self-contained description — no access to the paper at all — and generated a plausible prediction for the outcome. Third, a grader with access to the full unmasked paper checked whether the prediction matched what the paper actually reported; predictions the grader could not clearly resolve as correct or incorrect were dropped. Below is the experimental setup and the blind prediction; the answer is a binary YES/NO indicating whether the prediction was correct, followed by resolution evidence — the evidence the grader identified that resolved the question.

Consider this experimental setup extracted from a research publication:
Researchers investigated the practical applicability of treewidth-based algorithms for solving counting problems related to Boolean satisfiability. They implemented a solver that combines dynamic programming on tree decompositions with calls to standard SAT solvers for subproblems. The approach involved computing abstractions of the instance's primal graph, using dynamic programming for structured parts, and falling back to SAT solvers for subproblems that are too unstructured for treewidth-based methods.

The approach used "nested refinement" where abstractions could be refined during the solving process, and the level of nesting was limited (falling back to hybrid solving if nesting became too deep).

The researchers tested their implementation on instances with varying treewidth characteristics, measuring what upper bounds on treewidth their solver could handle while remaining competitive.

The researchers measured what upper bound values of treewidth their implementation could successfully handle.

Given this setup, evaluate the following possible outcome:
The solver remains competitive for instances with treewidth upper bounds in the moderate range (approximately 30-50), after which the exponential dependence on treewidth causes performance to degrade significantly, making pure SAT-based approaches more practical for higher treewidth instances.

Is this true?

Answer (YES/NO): NO